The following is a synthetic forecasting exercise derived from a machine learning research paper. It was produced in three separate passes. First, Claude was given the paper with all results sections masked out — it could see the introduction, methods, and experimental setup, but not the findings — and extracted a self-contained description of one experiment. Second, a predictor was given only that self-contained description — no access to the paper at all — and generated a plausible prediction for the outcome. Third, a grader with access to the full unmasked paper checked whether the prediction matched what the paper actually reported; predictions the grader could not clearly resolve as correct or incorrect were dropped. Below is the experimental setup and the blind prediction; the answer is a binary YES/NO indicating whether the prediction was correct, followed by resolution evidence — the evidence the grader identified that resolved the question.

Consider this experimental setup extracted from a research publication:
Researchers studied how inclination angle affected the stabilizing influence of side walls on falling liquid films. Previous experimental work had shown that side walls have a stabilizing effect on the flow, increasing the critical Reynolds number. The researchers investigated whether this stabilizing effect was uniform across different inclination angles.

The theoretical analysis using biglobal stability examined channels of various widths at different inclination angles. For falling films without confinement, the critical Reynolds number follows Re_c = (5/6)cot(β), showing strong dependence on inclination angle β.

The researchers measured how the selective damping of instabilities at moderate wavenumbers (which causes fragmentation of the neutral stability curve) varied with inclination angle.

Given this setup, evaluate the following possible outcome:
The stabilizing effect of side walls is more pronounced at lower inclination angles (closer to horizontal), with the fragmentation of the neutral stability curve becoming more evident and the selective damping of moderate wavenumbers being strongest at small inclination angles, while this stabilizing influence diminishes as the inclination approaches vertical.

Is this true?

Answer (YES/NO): YES